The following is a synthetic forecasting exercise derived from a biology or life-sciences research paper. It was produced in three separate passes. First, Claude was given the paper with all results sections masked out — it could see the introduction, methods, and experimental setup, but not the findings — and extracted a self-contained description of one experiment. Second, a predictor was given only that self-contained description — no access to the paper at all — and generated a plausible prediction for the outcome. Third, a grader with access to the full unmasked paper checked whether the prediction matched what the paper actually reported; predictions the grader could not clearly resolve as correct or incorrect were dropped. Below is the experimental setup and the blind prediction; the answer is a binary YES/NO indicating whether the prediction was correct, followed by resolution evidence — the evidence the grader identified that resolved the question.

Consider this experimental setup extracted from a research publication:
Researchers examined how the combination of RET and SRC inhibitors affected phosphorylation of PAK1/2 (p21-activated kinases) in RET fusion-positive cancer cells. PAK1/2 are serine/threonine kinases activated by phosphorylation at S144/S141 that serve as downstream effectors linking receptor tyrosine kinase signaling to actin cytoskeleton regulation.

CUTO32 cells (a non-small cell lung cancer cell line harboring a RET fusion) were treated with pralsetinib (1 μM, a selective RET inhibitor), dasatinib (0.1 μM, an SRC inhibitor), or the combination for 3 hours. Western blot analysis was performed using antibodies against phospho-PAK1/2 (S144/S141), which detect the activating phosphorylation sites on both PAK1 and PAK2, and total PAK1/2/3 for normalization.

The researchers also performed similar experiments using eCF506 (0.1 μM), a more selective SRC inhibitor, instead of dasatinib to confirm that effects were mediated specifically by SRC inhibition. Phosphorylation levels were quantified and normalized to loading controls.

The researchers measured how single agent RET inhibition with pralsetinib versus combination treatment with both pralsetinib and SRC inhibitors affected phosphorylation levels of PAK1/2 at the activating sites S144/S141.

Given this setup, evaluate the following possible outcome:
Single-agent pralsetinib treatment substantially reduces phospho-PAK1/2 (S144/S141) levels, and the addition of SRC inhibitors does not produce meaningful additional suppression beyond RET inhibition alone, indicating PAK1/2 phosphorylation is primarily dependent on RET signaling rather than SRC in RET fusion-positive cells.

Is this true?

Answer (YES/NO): NO